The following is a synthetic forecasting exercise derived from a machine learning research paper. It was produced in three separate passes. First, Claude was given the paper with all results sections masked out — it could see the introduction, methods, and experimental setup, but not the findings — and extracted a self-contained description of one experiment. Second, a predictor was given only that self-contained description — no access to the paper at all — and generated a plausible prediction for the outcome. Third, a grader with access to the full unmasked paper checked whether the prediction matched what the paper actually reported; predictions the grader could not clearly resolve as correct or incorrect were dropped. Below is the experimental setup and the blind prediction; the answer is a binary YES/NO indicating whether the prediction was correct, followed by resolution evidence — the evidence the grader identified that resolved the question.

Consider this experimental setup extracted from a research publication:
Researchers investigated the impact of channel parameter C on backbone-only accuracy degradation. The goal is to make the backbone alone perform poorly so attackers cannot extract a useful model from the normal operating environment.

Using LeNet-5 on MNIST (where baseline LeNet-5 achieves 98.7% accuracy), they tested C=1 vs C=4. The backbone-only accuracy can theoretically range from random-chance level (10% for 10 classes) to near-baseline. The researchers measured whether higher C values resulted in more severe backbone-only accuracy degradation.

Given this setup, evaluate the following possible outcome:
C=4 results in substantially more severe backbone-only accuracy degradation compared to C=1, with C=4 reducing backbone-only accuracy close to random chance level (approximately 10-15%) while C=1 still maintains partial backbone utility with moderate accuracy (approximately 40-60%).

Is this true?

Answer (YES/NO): NO